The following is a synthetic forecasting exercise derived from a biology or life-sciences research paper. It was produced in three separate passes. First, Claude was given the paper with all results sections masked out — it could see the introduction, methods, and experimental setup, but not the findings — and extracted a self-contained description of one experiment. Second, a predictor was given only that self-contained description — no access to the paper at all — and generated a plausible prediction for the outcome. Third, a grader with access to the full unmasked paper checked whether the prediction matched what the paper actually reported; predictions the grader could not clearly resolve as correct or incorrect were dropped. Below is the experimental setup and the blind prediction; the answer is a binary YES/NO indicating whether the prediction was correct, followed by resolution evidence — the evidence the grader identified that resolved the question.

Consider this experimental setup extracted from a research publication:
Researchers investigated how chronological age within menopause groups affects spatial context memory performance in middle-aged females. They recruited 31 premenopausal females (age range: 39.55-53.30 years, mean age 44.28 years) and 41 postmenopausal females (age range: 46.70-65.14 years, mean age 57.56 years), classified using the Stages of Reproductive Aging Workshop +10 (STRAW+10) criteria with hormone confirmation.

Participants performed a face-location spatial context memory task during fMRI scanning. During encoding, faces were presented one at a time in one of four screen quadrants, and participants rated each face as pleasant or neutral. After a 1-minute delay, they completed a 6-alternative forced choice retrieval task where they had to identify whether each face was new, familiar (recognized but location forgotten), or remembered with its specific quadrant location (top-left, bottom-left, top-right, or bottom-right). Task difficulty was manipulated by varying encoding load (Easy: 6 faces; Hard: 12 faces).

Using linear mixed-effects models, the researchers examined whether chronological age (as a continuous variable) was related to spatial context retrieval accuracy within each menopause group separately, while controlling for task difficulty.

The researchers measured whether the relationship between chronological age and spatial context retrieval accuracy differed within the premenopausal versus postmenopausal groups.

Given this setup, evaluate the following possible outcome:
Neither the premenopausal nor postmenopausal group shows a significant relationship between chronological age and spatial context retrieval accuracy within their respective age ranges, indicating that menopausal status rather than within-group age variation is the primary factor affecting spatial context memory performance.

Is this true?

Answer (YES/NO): NO